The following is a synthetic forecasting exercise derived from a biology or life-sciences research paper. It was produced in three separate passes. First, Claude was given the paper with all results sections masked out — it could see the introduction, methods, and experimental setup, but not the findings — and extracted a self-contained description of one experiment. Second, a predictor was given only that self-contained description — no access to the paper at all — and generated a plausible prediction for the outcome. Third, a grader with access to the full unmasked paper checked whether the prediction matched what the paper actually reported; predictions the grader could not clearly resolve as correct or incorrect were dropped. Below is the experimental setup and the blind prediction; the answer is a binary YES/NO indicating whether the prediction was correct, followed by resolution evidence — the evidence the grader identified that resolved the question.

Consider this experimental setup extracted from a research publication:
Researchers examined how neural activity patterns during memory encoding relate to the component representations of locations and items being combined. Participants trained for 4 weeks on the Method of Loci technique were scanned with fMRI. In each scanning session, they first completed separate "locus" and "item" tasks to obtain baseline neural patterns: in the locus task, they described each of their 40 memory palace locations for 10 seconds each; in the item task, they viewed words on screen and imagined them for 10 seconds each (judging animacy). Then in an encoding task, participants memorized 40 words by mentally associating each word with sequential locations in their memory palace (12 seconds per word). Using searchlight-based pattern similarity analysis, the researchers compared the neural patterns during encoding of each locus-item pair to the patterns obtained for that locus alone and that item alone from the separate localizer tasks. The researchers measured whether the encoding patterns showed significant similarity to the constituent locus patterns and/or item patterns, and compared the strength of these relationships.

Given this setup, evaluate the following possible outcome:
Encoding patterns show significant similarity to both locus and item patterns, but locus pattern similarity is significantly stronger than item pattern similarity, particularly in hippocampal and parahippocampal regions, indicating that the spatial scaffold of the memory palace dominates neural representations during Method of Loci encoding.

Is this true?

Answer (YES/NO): NO